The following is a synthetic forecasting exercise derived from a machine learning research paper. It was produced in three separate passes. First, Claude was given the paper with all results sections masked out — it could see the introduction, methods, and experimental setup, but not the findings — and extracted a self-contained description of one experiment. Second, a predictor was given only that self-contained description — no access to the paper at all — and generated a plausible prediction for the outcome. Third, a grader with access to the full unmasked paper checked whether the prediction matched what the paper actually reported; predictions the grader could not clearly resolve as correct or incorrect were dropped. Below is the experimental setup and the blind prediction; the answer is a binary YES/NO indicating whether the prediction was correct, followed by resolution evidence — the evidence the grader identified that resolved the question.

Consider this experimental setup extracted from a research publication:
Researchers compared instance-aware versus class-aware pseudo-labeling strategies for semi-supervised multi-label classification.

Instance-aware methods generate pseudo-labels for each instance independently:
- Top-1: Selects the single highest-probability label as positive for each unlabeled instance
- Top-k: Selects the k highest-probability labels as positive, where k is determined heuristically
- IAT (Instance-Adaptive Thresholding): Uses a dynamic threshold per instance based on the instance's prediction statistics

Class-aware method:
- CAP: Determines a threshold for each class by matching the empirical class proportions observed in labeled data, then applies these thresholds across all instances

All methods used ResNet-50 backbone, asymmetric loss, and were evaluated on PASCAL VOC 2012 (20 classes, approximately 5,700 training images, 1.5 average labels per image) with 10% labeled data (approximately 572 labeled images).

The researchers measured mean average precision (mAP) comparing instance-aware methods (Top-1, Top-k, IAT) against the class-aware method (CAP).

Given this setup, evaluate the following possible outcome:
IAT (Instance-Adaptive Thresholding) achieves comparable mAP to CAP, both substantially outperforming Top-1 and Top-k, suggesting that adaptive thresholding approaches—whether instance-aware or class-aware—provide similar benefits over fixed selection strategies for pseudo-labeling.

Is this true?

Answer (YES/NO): NO